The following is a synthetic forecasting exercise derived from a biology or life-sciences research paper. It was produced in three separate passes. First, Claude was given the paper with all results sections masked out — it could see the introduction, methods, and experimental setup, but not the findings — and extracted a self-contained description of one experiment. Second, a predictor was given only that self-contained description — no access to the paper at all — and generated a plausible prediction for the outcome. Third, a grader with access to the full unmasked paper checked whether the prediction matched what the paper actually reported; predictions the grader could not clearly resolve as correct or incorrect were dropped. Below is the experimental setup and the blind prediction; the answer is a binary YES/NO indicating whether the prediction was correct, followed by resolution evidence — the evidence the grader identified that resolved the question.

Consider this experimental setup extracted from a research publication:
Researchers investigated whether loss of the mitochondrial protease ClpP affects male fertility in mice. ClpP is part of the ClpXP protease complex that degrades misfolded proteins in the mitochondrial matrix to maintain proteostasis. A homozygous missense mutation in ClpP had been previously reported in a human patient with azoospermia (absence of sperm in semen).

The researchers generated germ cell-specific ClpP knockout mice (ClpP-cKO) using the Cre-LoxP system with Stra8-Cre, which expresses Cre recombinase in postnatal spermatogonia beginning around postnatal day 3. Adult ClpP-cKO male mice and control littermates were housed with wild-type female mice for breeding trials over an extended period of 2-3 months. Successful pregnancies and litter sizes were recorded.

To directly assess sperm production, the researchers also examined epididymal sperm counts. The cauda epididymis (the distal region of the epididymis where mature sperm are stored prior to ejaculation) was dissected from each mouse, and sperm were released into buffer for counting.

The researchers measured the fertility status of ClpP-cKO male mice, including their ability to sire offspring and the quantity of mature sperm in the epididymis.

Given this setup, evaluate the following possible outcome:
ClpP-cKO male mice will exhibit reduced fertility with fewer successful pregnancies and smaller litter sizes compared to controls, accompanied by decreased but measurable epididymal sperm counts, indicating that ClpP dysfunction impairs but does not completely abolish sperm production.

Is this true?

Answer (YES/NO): NO